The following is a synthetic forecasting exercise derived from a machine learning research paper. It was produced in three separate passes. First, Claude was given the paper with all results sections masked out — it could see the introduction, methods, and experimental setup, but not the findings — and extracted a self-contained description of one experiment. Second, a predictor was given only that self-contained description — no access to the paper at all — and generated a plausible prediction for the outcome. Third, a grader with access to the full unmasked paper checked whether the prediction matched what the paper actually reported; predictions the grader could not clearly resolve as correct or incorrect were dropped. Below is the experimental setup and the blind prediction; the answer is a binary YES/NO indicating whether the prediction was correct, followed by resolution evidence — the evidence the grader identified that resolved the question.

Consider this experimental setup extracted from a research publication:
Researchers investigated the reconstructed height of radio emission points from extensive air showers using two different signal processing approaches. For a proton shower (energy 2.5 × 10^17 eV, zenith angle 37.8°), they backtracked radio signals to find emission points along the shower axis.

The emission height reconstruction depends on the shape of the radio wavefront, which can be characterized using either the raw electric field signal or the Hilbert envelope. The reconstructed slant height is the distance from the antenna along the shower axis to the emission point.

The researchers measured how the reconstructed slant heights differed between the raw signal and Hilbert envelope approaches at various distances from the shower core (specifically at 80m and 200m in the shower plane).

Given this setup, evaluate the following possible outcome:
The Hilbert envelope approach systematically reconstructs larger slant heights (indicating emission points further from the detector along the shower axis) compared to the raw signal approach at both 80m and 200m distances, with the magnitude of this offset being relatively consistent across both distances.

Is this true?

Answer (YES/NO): NO